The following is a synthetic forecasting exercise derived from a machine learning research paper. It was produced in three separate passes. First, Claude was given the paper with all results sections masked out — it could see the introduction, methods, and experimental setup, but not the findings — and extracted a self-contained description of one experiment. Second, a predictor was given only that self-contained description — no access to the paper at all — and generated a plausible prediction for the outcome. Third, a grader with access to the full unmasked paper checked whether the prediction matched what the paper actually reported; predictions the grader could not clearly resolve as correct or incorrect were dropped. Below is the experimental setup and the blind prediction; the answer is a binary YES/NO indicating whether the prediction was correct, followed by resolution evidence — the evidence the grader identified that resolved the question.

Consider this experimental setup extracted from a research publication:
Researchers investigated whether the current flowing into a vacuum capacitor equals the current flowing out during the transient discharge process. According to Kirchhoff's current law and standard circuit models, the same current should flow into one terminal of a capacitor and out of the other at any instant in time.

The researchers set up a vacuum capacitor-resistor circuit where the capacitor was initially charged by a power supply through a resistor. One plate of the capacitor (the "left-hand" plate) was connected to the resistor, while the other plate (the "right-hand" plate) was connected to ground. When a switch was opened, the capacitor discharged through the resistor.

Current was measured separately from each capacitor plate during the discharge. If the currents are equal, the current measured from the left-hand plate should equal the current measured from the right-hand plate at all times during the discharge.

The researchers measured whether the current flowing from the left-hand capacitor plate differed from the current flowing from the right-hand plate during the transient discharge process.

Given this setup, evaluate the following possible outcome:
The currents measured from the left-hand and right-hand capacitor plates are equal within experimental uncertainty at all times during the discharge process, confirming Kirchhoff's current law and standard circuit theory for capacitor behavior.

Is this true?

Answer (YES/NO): NO